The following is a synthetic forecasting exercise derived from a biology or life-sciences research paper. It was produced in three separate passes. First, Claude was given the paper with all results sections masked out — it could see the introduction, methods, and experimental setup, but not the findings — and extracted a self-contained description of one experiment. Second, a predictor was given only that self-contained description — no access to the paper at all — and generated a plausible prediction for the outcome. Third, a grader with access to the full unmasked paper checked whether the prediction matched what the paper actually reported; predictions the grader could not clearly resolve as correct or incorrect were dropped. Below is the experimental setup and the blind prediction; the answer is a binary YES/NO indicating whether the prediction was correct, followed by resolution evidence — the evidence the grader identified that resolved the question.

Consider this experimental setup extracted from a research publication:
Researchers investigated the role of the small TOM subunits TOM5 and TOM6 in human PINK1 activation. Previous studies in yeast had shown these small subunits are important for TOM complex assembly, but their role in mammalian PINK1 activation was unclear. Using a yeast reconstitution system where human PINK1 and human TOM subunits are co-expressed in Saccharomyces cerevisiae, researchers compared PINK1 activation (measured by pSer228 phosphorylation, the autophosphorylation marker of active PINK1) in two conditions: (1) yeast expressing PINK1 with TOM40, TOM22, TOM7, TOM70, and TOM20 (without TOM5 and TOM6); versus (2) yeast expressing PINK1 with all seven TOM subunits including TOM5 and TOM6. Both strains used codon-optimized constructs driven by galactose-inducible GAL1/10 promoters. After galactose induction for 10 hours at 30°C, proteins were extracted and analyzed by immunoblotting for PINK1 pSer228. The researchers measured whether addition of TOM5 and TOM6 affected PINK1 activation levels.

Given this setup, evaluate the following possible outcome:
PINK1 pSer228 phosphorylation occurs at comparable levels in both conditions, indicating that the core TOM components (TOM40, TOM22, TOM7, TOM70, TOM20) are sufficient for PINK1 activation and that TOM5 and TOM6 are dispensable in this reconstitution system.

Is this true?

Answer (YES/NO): YES